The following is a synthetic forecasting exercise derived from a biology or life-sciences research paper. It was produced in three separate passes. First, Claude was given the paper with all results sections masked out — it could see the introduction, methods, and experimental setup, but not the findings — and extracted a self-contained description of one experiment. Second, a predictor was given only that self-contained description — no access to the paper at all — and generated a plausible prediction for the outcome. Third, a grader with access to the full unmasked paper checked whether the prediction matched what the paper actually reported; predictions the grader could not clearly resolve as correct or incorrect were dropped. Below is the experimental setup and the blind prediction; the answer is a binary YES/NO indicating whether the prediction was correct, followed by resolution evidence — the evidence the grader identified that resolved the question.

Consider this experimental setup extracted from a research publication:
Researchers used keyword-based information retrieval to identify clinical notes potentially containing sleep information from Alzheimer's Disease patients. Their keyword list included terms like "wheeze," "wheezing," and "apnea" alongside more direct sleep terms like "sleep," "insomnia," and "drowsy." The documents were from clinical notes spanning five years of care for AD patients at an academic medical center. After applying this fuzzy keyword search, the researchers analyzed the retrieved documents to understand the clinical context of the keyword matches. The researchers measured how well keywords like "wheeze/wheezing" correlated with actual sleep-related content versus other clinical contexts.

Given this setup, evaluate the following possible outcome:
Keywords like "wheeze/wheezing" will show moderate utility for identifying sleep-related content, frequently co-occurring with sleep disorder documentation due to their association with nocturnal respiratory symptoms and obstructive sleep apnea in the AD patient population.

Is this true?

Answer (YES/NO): NO